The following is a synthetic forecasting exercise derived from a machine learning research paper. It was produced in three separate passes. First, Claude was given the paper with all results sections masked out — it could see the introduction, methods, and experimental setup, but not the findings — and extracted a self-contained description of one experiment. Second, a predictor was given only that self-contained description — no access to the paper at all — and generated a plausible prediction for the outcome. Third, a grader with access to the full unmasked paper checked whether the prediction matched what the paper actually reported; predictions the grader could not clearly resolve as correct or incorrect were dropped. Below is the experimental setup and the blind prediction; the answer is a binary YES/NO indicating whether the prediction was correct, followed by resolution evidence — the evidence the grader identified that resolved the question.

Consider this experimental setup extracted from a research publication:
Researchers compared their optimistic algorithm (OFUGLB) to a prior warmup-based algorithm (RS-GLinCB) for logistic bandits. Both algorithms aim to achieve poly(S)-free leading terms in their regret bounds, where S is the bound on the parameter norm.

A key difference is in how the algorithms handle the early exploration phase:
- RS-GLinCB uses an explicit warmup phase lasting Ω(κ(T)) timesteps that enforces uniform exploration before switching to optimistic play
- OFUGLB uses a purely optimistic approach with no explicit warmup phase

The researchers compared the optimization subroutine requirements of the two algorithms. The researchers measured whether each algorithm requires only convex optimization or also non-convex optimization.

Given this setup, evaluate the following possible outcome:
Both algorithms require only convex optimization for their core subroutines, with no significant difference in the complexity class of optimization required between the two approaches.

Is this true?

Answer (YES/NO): NO